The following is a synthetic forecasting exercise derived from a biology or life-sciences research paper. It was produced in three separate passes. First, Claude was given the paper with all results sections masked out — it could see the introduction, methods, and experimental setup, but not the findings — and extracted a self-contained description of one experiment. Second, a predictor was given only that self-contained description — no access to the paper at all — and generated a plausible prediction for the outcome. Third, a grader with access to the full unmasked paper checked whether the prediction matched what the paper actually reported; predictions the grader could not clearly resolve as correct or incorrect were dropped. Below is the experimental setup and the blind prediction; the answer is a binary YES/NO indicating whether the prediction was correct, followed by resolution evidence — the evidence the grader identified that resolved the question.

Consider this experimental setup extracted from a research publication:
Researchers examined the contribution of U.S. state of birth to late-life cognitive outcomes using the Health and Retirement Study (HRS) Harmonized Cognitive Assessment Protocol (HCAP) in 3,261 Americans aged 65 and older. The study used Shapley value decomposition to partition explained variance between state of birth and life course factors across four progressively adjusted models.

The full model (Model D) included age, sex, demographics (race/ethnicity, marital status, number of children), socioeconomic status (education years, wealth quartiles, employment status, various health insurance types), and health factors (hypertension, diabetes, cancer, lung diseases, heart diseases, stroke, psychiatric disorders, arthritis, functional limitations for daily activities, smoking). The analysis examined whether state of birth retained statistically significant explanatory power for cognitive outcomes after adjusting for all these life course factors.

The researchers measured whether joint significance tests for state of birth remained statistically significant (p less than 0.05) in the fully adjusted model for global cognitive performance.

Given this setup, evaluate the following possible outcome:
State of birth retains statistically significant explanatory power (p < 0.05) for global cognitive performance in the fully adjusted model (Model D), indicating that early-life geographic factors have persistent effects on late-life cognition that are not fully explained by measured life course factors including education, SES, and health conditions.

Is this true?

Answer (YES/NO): YES